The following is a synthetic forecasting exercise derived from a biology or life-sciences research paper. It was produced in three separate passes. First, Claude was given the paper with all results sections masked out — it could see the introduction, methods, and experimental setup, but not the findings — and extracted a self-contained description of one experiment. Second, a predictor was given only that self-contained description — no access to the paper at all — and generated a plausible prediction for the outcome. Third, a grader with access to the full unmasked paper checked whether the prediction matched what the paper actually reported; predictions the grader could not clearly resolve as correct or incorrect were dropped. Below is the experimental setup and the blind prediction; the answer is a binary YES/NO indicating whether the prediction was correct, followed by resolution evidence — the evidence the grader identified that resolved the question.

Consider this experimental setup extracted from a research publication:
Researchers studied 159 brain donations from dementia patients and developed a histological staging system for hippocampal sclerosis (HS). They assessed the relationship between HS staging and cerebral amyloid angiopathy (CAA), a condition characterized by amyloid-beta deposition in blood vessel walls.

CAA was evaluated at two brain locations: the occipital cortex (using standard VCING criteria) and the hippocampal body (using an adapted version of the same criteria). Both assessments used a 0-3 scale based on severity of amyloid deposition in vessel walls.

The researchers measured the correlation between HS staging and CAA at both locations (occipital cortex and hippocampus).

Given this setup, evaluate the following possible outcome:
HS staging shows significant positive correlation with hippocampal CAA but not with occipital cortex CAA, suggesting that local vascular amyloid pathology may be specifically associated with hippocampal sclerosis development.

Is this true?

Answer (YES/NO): NO